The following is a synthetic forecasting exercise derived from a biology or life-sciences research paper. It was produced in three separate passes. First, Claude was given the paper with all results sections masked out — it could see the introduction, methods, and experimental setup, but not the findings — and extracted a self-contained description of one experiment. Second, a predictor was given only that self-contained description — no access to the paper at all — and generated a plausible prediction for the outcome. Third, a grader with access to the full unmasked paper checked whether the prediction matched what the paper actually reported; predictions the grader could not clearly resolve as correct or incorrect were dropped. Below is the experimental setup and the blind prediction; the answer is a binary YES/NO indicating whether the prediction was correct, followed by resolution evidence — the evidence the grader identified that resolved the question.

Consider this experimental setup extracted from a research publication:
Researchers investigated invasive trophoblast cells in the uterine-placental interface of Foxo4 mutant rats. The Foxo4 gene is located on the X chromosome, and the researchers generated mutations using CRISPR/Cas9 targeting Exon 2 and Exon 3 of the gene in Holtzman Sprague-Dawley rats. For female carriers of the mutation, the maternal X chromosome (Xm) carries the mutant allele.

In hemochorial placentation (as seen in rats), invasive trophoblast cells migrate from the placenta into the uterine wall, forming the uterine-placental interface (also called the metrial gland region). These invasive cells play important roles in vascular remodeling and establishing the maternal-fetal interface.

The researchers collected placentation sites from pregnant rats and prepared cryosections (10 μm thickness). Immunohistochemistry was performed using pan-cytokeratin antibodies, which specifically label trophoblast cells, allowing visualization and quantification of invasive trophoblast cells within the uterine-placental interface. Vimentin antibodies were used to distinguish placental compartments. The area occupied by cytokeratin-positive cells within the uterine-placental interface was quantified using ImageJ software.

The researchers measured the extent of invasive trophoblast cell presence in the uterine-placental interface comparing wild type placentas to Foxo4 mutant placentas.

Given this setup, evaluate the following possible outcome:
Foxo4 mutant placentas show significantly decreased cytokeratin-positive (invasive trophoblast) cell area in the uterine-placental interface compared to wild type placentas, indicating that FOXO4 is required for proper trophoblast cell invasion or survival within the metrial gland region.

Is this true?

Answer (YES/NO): NO